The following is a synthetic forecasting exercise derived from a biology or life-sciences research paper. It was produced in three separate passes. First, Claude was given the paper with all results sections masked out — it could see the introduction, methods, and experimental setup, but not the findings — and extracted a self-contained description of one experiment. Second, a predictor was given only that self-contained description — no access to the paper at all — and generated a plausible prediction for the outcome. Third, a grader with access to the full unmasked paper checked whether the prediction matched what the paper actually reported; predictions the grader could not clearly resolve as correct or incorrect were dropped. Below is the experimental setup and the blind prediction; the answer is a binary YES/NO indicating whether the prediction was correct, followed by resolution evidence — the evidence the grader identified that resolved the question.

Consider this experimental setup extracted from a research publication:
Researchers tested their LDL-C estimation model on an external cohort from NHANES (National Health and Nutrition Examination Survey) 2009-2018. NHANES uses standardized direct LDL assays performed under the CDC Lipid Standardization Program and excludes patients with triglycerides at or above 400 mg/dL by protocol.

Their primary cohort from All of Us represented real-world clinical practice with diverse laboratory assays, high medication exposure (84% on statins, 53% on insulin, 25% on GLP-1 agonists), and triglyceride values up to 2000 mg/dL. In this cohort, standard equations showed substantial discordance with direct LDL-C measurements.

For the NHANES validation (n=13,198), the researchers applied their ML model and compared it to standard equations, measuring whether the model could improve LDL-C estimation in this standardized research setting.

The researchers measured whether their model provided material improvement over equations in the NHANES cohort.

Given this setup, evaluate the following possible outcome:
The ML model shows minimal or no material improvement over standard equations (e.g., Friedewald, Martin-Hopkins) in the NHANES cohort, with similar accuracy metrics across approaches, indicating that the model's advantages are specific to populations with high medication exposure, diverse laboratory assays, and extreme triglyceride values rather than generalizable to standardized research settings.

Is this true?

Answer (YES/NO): YES